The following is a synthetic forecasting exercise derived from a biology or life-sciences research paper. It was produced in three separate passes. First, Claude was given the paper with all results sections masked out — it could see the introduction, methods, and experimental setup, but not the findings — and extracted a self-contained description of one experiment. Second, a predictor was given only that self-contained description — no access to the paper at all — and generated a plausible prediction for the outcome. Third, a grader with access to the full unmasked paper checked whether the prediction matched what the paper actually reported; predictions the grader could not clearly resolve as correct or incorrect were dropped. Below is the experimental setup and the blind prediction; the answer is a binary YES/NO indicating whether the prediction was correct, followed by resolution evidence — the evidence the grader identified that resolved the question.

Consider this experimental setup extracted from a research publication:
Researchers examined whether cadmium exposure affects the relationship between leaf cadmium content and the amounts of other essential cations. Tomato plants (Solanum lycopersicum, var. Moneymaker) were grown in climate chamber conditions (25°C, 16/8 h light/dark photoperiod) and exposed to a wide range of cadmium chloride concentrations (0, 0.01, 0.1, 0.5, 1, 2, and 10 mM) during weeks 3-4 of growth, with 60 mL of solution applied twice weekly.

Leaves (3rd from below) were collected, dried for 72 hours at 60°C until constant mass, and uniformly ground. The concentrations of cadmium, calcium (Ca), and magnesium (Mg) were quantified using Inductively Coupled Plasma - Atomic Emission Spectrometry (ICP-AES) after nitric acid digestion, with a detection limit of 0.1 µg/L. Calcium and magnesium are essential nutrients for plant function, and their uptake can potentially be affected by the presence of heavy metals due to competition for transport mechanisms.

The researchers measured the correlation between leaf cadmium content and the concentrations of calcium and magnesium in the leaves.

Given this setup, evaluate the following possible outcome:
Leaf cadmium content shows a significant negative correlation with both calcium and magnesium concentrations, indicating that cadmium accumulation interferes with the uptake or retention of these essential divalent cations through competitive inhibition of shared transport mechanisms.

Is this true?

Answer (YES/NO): NO